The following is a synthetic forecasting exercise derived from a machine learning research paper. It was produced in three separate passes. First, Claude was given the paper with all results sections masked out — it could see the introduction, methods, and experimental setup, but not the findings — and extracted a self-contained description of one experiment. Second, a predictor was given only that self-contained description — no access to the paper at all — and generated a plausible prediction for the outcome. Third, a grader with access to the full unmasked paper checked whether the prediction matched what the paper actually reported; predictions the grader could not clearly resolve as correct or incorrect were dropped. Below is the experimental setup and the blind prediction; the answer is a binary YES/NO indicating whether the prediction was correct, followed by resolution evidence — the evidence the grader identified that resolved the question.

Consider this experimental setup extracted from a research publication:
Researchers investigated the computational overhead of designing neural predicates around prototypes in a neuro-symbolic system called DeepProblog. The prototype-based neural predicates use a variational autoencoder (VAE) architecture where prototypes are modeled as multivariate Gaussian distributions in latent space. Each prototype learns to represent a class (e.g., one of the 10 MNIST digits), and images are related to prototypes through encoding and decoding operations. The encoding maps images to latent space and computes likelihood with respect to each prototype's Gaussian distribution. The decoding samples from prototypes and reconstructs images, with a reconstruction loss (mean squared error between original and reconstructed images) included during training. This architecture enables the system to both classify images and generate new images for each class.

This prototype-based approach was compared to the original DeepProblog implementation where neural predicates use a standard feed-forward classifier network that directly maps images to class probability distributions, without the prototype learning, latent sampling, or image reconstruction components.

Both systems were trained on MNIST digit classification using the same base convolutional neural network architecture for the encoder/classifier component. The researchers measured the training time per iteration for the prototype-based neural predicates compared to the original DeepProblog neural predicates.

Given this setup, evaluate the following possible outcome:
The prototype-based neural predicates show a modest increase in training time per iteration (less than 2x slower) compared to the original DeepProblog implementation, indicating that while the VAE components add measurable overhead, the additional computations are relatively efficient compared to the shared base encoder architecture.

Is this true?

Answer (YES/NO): NO